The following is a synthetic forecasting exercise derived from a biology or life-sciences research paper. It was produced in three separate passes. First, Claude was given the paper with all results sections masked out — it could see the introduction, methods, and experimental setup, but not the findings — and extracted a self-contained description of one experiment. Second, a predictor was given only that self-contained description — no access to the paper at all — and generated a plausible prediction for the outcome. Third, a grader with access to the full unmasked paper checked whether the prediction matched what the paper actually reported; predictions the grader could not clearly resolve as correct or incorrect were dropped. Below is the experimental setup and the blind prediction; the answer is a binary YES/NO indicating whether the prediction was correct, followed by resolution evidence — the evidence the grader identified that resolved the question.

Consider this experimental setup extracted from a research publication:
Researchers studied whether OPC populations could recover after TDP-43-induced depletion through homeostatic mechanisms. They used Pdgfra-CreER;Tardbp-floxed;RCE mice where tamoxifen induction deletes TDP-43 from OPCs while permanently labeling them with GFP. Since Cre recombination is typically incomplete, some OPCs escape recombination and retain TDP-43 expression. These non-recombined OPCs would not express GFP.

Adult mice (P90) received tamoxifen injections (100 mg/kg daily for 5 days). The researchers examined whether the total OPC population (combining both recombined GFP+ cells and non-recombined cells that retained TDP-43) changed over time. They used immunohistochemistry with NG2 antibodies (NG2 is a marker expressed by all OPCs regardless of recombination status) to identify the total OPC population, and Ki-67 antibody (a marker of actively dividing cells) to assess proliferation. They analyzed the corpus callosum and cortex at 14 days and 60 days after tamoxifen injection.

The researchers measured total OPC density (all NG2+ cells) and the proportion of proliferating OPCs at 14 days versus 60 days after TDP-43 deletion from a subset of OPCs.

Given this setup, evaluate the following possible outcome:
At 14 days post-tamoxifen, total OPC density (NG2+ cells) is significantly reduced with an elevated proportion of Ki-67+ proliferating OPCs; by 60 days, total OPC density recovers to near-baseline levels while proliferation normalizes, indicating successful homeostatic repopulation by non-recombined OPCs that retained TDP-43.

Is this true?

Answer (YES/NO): NO